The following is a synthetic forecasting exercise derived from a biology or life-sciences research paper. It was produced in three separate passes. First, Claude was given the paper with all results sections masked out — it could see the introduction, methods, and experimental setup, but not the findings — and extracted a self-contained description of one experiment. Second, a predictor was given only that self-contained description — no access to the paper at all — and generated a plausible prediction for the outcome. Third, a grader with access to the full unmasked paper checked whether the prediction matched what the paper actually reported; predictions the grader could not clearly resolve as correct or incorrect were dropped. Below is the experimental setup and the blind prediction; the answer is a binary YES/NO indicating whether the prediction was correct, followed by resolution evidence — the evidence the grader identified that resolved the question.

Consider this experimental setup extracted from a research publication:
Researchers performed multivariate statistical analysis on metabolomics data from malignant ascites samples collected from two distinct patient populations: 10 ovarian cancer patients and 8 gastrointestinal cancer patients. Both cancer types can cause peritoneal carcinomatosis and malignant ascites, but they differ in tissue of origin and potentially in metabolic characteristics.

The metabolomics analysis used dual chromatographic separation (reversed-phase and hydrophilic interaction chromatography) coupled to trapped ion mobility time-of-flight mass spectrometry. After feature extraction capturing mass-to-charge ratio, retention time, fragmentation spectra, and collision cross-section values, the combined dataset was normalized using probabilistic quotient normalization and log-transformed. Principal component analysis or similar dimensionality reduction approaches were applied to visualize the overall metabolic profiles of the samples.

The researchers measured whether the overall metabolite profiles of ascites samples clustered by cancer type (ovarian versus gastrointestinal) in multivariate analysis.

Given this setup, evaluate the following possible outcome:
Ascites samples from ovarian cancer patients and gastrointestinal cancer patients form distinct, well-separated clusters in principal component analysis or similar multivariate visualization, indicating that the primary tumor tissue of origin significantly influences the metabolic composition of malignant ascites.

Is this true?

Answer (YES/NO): NO